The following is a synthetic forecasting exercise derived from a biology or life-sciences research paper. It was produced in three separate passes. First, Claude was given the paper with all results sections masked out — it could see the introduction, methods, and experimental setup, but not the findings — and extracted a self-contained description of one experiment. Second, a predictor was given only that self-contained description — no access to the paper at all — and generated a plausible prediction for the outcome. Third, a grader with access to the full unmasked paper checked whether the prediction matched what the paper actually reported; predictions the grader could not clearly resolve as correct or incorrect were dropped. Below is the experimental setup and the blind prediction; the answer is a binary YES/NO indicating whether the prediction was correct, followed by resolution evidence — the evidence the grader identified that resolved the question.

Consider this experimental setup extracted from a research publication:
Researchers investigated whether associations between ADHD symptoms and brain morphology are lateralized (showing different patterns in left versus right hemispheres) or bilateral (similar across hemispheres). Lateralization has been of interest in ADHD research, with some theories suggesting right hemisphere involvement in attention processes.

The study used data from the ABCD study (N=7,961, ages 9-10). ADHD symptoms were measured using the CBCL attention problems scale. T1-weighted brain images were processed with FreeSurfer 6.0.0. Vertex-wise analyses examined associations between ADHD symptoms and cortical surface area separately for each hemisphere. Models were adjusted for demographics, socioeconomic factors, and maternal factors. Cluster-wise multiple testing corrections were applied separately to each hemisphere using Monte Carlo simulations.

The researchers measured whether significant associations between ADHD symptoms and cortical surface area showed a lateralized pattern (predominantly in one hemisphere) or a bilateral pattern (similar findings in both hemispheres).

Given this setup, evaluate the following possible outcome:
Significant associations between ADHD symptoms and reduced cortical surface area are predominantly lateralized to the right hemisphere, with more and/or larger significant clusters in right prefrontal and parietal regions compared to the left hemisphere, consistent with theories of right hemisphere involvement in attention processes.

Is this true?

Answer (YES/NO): NO